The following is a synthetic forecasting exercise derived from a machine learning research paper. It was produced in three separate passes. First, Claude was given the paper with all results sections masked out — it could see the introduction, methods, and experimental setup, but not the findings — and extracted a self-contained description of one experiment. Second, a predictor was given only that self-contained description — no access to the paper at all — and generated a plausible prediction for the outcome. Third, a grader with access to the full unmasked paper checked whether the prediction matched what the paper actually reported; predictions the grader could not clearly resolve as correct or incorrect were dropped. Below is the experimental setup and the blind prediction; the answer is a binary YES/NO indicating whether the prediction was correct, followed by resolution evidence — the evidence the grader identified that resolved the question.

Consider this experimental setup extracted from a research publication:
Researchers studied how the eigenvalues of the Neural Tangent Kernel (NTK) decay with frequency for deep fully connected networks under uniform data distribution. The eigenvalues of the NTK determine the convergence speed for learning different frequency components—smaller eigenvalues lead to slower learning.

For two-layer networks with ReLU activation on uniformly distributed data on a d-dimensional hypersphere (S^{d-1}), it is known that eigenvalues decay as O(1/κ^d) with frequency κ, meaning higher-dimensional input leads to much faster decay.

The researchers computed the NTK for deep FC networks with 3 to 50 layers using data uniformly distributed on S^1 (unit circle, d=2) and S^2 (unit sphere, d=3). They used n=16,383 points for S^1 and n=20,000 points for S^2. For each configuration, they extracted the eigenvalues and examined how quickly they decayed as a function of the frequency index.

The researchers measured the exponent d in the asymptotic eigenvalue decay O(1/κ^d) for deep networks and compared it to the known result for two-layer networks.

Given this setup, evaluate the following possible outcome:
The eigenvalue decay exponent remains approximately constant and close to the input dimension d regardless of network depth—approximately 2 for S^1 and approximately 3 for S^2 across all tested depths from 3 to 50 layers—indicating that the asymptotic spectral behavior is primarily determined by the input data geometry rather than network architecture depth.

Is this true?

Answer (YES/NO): YES